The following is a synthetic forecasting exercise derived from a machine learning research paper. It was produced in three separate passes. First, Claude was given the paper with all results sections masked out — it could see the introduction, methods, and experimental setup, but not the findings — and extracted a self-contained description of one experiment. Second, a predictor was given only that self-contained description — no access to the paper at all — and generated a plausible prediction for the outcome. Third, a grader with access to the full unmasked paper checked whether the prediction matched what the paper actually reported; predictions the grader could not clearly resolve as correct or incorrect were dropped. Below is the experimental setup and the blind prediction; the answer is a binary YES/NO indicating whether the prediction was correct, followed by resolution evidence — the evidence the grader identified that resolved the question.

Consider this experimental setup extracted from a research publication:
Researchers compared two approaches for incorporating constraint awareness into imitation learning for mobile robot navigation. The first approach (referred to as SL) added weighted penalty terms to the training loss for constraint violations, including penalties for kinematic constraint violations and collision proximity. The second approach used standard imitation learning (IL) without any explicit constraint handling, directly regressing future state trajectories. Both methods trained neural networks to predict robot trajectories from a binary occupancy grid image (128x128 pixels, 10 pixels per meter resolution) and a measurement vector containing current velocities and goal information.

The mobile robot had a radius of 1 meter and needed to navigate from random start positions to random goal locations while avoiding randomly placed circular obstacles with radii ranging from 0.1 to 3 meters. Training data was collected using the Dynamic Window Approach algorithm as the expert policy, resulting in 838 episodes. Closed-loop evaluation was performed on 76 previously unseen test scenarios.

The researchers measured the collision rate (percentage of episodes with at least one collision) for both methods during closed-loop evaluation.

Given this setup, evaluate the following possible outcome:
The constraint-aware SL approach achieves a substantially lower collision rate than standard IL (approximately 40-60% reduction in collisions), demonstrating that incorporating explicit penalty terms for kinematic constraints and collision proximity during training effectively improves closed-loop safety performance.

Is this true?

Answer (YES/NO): NO